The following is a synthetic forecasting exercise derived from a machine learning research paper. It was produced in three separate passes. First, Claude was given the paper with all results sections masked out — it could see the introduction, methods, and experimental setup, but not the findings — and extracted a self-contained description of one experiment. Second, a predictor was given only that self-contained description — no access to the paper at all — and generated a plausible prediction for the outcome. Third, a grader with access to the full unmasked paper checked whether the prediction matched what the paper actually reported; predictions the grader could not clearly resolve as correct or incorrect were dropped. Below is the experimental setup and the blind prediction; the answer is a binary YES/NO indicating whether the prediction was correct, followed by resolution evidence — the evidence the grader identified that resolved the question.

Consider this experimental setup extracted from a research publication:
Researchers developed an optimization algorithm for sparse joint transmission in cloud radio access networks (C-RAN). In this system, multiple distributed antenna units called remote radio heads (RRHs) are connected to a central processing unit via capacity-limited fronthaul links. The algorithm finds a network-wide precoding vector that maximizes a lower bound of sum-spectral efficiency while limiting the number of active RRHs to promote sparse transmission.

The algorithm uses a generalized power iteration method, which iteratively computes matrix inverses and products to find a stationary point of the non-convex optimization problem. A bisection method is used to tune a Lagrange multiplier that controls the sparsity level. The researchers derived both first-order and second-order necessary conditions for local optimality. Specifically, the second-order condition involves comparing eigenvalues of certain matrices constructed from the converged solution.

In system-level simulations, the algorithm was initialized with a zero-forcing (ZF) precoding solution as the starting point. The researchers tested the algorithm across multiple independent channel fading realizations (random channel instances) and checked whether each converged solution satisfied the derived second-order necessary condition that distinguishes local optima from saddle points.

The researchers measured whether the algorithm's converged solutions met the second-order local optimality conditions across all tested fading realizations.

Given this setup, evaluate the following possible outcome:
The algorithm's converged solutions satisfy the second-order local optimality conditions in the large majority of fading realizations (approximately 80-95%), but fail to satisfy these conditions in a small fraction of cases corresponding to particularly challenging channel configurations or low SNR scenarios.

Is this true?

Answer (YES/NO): NO